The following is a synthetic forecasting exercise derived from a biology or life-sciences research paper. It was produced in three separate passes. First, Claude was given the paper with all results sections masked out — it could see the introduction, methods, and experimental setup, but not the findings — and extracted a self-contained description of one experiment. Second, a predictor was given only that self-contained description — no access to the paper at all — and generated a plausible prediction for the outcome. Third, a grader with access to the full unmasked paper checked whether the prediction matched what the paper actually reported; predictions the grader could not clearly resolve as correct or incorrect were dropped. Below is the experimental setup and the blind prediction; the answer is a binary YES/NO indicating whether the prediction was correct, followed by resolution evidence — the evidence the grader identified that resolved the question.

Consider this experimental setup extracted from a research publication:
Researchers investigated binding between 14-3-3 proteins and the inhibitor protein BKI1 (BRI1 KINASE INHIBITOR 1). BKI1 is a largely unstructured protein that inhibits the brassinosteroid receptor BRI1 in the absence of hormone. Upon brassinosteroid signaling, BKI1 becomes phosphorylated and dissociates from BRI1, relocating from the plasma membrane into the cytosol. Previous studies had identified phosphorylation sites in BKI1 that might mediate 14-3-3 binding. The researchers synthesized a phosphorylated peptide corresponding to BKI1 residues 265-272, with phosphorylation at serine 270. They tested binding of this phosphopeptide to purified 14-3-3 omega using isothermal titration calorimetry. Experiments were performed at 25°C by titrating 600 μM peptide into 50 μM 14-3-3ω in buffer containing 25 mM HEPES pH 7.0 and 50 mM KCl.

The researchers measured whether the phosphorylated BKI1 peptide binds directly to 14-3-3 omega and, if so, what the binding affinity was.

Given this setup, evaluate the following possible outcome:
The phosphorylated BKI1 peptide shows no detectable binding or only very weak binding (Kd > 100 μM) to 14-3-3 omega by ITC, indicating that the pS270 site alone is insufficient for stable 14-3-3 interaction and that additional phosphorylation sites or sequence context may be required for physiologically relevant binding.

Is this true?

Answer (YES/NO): NO